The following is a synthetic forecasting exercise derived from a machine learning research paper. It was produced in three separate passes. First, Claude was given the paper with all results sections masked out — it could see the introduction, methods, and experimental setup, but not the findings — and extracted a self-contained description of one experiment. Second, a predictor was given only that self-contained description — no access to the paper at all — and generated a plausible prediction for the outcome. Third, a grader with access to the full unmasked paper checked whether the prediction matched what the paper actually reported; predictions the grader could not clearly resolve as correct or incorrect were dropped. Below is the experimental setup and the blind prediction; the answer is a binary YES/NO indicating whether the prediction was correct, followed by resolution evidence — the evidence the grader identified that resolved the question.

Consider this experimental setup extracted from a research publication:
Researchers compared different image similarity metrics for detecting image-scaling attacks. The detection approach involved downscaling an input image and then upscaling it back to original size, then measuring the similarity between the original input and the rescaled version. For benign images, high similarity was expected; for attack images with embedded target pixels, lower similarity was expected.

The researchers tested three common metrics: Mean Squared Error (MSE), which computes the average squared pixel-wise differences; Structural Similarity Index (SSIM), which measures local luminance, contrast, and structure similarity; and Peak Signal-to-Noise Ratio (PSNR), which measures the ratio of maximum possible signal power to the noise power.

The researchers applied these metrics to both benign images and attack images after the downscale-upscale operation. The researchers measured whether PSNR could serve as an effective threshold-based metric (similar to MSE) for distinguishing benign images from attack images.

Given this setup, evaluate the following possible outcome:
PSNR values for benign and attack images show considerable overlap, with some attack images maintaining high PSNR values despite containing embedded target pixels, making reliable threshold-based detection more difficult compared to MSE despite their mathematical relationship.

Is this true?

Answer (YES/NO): YES